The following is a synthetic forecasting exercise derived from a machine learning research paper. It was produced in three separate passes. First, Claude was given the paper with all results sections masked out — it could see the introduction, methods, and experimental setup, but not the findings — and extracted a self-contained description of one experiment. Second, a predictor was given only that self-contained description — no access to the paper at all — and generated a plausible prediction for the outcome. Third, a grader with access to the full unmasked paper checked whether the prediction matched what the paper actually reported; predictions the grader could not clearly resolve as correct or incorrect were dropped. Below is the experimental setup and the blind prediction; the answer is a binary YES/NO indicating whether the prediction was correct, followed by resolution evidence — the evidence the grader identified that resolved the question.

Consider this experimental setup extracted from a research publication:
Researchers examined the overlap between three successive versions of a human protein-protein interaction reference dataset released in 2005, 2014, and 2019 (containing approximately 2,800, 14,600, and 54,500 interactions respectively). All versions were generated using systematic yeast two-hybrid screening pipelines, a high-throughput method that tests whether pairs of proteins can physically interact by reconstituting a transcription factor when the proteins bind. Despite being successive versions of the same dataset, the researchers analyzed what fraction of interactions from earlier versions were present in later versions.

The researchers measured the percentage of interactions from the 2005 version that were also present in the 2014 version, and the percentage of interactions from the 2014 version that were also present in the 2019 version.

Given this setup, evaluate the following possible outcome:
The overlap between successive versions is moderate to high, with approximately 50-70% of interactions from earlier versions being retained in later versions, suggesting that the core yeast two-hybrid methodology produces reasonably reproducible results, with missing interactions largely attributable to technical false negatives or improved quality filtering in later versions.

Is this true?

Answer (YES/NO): NO